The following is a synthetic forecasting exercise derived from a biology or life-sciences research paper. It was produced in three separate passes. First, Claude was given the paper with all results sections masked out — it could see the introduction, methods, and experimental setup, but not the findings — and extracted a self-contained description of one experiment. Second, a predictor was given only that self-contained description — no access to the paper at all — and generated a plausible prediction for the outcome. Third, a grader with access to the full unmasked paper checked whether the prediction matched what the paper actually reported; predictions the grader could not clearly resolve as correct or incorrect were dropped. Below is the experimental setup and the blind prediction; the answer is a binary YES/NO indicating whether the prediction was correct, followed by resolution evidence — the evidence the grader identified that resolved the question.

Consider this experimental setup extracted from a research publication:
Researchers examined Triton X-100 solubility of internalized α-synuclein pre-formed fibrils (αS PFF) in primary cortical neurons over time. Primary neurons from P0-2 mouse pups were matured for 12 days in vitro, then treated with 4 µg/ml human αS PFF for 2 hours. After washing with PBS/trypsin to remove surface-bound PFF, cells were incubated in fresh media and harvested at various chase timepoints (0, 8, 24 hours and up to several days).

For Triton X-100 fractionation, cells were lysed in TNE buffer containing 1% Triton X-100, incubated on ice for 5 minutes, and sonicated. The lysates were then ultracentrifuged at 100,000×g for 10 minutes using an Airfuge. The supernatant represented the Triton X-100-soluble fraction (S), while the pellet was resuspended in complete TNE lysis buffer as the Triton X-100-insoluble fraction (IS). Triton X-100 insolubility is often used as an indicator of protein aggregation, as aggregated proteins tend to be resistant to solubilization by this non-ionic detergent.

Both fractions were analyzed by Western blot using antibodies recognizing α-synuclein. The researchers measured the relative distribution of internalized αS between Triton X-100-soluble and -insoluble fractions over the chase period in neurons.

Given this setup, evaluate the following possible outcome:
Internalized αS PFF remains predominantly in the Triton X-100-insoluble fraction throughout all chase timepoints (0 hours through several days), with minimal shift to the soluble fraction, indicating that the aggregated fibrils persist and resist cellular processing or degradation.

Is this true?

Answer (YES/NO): YES